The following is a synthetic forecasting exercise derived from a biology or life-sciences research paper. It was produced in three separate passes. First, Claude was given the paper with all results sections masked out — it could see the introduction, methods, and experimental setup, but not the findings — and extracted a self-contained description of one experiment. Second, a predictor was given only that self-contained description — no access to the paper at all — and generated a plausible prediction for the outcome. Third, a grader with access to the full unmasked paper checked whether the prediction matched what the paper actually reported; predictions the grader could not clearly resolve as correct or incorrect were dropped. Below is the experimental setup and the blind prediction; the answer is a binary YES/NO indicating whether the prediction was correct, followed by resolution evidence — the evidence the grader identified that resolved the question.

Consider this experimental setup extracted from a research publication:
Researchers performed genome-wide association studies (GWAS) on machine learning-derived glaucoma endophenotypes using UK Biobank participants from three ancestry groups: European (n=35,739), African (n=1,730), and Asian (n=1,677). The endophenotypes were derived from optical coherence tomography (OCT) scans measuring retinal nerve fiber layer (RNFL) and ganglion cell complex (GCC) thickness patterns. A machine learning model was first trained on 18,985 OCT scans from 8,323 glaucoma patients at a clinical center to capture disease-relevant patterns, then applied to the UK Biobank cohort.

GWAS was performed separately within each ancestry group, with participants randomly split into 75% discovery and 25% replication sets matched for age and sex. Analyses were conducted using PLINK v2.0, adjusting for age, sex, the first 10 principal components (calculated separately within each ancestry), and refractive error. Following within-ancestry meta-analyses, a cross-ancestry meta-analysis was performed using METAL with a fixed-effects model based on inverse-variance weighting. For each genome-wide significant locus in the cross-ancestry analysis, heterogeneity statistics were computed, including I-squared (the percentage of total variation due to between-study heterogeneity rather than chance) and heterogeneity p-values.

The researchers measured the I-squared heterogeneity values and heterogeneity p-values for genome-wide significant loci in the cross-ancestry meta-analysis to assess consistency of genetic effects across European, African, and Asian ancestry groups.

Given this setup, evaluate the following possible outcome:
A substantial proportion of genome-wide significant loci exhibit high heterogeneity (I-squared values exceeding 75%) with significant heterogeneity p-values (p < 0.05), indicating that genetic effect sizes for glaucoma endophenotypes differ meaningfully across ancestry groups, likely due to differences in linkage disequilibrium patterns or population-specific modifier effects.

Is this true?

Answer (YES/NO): NO